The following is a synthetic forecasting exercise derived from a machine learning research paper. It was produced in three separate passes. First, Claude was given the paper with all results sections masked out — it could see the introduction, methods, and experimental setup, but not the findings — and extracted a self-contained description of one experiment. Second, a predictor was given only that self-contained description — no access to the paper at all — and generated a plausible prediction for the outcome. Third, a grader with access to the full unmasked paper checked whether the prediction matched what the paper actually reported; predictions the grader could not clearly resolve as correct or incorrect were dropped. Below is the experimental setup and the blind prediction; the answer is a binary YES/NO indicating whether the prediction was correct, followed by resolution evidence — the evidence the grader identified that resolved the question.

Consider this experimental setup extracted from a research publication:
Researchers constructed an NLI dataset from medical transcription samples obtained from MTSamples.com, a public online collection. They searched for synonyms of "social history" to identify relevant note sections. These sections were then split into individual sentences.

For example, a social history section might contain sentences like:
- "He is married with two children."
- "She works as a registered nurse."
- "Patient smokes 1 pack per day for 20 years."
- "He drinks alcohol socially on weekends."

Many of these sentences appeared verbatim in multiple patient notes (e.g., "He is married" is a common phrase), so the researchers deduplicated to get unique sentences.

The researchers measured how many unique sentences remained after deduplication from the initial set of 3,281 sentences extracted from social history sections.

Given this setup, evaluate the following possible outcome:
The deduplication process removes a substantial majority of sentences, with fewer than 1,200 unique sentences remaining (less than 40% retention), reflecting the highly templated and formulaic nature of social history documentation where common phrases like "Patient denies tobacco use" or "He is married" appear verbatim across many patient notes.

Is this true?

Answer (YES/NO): NO